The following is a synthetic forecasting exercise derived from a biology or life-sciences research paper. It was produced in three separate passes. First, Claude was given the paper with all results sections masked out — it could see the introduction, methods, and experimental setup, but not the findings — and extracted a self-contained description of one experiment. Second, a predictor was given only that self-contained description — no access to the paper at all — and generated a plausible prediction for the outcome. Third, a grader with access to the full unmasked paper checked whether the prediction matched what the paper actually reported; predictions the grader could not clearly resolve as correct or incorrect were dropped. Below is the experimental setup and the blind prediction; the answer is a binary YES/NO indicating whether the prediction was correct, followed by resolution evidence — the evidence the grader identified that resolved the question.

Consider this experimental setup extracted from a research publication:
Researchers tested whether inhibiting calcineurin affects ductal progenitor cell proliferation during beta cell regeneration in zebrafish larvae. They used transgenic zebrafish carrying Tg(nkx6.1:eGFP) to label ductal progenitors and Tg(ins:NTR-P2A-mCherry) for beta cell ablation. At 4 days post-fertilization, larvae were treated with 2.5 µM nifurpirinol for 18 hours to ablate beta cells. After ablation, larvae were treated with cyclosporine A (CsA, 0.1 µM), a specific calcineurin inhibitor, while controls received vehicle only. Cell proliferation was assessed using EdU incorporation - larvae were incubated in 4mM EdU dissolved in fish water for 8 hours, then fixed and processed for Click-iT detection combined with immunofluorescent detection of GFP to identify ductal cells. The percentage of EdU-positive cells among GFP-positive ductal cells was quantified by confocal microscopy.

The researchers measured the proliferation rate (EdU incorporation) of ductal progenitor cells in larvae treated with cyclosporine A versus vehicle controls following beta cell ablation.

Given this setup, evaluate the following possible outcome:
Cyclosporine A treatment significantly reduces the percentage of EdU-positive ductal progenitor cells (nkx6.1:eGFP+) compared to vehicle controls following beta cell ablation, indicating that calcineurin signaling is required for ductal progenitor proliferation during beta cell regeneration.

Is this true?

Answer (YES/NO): NO